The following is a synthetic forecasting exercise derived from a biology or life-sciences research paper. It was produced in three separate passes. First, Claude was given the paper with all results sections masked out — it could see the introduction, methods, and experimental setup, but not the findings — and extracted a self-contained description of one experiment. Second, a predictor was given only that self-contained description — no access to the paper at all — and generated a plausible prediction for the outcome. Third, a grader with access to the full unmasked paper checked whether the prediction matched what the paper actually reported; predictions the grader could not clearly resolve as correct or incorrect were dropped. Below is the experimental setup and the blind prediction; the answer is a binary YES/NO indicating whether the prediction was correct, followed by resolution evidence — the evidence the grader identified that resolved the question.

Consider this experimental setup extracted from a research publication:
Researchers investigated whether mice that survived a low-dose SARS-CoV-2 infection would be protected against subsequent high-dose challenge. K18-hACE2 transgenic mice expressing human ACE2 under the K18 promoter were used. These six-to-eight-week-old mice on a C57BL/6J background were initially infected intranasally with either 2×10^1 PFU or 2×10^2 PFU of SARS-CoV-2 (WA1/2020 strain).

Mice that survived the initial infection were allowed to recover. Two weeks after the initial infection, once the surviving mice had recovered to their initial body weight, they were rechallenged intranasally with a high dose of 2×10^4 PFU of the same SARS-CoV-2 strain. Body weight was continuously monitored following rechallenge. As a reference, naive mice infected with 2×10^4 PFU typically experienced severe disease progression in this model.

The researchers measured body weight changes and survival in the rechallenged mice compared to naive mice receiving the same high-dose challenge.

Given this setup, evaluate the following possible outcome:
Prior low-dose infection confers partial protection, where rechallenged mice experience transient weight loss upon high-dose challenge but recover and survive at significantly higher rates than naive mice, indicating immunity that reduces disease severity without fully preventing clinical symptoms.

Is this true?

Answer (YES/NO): NO